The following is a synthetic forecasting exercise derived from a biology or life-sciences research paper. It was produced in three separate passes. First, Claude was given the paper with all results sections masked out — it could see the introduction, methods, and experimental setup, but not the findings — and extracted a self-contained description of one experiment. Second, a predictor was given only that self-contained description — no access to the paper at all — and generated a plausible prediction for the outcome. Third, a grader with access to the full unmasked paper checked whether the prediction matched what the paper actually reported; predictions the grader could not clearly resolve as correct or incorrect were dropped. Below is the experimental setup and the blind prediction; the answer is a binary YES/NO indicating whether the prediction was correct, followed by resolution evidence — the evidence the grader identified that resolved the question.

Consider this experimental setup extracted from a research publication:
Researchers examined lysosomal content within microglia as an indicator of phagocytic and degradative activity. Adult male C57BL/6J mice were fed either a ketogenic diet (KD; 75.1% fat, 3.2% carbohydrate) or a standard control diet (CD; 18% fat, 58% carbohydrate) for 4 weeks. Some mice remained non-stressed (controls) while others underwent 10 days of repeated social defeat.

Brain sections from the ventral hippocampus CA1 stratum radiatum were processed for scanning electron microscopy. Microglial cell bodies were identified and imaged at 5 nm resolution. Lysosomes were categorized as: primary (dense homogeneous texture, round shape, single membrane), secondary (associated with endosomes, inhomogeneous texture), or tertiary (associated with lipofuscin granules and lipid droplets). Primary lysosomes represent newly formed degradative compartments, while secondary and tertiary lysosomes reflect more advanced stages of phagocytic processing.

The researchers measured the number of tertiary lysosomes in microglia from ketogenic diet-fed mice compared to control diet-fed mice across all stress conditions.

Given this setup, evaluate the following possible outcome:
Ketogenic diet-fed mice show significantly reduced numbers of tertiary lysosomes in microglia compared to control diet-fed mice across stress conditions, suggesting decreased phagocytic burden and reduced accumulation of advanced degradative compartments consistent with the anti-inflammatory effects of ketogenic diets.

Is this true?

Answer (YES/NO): NO